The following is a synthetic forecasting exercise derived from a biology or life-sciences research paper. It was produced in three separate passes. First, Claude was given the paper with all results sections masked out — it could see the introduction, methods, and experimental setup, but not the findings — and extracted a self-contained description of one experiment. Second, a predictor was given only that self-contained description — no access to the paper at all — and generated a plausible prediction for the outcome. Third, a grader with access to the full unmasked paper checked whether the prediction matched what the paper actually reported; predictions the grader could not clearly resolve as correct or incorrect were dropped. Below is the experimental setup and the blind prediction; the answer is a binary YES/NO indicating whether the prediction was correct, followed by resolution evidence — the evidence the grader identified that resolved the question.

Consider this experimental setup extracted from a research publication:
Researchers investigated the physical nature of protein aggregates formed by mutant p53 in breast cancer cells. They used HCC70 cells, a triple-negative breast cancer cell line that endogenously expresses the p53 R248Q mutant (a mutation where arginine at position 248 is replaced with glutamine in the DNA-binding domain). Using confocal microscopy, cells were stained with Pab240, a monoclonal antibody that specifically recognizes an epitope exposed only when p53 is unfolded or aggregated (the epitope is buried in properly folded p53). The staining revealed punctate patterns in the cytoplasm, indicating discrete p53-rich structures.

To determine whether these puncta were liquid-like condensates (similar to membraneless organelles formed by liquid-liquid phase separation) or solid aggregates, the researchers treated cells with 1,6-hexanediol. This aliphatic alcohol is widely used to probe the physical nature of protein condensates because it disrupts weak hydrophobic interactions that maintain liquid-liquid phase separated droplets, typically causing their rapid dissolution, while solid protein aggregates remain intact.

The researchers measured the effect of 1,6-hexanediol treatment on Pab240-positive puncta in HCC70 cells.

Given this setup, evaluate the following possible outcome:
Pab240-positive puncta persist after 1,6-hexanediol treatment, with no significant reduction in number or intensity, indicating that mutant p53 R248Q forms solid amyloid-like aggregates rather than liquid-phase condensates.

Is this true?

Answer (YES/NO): NO